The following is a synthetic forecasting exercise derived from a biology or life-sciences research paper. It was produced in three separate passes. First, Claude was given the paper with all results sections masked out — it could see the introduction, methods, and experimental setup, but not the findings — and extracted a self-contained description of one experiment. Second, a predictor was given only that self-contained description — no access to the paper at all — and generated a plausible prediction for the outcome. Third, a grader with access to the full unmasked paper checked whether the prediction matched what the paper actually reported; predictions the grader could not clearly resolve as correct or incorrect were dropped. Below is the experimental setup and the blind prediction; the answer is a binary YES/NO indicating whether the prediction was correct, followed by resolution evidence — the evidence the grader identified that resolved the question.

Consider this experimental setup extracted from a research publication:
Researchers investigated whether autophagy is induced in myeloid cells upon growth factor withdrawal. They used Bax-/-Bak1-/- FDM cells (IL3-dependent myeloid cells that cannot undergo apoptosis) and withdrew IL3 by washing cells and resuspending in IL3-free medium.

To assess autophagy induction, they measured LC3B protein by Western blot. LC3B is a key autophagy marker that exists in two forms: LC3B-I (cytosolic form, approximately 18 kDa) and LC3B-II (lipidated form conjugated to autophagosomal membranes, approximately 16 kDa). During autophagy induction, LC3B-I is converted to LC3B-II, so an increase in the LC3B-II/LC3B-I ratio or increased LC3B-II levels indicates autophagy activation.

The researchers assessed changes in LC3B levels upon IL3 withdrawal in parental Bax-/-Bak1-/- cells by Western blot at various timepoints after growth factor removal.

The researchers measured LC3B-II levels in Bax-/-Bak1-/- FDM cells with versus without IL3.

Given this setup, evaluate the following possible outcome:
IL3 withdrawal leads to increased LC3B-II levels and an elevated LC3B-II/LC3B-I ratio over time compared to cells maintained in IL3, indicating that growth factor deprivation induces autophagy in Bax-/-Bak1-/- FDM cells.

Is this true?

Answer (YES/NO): NO